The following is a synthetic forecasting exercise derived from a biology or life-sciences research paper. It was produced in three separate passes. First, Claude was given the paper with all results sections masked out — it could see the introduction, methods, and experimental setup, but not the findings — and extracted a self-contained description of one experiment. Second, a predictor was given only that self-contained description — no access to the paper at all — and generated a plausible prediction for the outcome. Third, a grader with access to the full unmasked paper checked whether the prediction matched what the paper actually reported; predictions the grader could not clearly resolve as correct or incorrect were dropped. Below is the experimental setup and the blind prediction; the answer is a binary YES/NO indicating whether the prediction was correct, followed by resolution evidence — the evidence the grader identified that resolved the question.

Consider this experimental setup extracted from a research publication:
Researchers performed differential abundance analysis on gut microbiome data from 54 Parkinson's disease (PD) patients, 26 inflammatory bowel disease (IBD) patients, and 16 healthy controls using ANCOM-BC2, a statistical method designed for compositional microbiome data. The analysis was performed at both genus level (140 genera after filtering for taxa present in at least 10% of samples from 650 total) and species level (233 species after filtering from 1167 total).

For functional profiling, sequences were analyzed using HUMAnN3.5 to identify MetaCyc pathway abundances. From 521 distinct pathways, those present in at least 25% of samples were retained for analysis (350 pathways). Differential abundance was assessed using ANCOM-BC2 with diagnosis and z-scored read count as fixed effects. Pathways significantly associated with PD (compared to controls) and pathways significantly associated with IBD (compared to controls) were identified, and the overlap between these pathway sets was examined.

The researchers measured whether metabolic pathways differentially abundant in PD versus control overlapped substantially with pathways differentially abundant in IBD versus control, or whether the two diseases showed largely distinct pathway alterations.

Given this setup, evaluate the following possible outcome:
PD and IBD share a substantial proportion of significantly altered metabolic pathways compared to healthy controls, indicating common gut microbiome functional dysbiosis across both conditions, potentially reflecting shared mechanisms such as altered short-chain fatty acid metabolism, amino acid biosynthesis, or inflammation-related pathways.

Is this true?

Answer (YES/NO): NO